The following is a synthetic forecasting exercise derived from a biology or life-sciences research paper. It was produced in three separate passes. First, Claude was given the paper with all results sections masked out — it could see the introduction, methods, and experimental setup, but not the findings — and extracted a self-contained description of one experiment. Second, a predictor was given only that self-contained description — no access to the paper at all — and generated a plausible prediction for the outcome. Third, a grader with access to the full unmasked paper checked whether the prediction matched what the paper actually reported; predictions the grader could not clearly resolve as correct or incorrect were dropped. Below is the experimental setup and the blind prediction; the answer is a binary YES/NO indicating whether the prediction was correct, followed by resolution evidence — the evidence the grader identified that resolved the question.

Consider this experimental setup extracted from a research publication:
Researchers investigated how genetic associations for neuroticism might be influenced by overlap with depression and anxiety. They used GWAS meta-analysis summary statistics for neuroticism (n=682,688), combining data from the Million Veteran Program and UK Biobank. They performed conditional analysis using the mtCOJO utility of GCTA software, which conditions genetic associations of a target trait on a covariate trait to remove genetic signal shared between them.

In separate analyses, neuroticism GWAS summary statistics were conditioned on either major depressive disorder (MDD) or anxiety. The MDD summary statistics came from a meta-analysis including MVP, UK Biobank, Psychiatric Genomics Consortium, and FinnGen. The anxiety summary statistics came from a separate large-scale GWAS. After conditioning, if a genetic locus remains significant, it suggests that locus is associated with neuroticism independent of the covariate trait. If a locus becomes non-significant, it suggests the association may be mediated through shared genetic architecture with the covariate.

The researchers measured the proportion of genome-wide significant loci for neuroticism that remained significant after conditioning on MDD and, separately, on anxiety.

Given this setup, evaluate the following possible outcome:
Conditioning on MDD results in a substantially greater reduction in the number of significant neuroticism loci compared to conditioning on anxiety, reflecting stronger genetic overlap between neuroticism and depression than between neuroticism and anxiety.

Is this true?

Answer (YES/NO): YES